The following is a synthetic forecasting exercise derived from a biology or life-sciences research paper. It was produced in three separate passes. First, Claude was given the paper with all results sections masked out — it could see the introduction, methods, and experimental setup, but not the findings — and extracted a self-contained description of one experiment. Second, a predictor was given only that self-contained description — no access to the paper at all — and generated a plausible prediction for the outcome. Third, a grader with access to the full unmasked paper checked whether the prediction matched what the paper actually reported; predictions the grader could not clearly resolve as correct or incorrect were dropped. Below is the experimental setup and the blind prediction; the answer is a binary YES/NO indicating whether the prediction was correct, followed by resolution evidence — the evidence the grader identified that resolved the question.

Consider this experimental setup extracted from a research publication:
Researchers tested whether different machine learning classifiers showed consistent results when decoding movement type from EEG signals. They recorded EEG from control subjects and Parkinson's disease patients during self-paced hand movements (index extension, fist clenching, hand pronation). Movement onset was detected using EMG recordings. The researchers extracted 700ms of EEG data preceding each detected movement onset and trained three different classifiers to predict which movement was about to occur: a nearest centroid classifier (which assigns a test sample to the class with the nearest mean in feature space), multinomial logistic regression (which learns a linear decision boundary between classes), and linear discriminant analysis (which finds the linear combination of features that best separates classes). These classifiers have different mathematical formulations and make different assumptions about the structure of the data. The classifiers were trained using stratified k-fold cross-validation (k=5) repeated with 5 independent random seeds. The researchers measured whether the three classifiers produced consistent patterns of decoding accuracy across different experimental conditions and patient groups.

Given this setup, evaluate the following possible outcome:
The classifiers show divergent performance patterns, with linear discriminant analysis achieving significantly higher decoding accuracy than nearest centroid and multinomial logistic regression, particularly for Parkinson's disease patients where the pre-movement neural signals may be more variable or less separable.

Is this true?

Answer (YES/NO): NO